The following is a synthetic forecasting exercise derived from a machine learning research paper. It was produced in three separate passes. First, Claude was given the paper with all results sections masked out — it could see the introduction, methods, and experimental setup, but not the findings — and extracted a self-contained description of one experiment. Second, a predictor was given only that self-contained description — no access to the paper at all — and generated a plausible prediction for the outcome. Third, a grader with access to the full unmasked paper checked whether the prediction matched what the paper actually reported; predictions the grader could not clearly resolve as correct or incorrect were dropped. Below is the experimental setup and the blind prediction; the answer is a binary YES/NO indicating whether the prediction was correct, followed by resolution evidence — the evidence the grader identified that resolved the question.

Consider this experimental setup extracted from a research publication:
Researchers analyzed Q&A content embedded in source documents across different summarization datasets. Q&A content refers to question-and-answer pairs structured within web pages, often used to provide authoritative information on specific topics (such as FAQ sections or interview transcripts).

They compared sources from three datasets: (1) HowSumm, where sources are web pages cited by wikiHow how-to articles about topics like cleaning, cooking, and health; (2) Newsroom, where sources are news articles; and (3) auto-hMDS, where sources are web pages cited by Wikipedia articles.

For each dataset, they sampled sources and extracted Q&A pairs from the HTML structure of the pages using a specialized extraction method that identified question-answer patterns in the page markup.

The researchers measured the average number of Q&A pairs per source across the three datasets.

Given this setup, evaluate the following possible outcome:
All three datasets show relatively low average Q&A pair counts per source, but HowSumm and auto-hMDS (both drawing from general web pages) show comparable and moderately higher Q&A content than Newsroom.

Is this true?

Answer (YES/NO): NO